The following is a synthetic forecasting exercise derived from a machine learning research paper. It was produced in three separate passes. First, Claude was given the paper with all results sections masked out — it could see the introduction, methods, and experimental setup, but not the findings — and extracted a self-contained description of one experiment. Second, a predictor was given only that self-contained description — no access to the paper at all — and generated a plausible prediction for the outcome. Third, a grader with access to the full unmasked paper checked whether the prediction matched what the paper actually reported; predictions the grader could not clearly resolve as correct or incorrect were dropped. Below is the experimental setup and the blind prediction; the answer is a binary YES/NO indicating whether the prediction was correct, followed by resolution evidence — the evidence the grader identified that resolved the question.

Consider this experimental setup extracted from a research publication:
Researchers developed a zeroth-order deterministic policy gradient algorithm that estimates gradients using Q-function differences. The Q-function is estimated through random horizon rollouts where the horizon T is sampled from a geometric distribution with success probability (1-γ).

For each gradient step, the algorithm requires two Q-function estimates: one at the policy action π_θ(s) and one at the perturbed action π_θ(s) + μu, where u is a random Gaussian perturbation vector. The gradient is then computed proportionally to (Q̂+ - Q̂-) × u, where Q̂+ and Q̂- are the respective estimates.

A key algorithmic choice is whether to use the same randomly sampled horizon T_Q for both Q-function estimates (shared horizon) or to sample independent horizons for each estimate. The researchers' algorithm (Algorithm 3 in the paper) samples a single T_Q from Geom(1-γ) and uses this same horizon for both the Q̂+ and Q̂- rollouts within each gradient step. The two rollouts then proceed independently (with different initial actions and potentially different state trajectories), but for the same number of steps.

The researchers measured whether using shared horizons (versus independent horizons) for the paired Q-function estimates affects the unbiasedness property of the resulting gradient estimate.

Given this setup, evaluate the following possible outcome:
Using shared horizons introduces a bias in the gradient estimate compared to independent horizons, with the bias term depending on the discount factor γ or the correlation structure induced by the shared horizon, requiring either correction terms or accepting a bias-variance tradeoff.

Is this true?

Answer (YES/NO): NO